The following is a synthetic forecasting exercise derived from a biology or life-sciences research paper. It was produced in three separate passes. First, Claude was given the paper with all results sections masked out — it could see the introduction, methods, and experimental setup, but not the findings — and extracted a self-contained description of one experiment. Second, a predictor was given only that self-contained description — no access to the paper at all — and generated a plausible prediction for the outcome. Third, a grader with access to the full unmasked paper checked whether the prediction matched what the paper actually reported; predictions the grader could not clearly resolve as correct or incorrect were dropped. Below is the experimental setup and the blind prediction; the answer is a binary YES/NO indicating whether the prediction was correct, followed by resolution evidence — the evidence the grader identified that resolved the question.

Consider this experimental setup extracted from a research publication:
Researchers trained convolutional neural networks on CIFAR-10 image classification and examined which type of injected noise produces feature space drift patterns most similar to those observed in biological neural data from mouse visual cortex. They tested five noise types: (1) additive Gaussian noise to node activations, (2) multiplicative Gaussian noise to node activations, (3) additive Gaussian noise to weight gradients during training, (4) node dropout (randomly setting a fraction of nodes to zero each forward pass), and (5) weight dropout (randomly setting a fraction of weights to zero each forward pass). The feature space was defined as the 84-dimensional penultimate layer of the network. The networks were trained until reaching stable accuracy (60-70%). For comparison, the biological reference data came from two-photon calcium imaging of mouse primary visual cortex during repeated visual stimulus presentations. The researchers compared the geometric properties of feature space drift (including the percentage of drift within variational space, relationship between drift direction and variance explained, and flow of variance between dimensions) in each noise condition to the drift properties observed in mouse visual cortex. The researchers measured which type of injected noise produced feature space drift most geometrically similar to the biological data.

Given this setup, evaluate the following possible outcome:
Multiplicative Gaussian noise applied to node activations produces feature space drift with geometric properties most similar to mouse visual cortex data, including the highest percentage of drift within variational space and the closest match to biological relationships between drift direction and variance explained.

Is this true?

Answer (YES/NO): NO